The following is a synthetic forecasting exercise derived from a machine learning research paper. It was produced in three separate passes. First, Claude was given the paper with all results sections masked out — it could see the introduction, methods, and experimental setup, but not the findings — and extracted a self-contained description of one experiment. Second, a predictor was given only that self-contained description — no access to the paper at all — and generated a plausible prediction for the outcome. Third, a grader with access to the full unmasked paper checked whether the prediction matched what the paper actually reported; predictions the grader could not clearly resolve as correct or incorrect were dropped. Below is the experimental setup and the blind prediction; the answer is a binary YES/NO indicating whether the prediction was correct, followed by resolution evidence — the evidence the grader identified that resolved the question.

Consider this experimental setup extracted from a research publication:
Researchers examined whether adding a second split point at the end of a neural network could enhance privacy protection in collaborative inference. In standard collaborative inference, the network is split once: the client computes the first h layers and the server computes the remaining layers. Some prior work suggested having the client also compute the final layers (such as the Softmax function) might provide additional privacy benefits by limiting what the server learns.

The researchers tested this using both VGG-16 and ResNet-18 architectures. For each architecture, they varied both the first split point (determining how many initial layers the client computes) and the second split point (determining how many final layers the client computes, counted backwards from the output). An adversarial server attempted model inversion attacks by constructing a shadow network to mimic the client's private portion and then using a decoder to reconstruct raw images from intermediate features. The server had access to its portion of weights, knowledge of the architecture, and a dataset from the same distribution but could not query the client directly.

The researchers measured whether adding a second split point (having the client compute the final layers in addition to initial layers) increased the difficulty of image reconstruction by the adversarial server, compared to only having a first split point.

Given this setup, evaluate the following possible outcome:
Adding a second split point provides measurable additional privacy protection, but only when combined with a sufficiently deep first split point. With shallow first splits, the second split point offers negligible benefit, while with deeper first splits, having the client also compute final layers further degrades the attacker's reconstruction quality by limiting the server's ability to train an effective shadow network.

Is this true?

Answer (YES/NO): NO